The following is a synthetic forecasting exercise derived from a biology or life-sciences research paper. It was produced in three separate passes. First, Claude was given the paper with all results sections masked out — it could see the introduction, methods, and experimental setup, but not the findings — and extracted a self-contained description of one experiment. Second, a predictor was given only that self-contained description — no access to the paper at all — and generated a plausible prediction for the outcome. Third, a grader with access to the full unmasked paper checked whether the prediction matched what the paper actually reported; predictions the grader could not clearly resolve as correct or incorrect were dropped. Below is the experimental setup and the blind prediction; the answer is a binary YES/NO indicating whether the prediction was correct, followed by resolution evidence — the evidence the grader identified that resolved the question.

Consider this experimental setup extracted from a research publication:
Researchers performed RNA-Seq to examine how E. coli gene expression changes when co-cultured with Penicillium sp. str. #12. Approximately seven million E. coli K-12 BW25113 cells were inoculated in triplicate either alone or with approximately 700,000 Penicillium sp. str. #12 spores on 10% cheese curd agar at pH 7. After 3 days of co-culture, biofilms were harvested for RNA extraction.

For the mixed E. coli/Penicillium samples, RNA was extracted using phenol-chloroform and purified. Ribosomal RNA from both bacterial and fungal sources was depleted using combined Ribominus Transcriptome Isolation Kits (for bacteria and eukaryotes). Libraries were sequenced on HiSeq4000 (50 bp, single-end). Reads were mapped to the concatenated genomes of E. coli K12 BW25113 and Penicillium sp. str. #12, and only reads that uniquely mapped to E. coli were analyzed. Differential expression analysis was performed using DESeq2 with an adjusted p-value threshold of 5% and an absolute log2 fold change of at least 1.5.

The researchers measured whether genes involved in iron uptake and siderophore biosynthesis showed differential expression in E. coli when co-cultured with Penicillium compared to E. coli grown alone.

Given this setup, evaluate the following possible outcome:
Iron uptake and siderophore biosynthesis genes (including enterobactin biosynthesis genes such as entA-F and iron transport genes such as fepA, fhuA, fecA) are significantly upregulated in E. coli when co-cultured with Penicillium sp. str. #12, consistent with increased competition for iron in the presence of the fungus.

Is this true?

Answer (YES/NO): YES